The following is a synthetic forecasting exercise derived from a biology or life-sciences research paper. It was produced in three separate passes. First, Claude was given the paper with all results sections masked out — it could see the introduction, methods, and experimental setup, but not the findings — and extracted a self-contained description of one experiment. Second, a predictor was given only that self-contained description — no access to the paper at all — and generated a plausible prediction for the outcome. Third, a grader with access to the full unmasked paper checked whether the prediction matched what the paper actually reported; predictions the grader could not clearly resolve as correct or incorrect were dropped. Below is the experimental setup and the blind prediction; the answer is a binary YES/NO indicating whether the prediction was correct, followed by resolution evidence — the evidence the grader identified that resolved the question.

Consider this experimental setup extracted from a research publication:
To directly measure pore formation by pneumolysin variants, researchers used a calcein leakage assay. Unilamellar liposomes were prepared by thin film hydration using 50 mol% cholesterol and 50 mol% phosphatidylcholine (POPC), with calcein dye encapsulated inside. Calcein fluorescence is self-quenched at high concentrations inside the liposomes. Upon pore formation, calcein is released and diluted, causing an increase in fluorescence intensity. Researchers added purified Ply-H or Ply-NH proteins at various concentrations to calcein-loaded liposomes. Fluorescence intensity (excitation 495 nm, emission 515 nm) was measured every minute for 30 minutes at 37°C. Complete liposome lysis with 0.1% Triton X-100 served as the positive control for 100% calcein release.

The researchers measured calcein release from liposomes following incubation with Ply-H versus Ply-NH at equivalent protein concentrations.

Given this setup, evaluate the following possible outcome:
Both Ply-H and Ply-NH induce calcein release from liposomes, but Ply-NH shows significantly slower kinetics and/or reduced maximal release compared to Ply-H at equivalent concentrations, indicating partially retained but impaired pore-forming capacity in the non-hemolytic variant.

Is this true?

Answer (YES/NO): NO